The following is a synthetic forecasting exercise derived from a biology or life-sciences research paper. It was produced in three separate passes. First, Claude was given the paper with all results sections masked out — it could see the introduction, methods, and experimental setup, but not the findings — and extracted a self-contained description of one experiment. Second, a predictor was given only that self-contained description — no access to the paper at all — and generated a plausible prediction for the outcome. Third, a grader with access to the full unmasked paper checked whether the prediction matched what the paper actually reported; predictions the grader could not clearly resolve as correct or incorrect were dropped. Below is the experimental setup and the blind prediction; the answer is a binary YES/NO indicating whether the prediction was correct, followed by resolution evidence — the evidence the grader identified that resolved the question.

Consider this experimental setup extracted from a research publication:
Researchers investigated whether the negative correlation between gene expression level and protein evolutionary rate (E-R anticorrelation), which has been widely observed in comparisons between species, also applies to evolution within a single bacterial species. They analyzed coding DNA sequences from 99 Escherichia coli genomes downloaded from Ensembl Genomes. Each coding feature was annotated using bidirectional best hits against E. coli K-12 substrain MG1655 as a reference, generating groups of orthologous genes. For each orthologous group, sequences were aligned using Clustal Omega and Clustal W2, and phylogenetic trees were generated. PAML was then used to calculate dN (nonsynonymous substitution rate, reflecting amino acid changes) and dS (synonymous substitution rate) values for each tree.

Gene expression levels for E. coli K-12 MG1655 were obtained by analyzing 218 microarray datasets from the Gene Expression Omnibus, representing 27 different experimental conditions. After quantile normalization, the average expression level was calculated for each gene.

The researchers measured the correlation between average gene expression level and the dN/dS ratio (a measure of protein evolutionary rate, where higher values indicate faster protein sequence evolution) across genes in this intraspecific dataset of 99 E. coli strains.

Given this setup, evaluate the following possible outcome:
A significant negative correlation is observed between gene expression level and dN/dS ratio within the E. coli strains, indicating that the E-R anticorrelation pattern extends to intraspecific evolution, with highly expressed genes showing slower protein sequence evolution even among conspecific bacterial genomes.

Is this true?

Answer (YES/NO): YES